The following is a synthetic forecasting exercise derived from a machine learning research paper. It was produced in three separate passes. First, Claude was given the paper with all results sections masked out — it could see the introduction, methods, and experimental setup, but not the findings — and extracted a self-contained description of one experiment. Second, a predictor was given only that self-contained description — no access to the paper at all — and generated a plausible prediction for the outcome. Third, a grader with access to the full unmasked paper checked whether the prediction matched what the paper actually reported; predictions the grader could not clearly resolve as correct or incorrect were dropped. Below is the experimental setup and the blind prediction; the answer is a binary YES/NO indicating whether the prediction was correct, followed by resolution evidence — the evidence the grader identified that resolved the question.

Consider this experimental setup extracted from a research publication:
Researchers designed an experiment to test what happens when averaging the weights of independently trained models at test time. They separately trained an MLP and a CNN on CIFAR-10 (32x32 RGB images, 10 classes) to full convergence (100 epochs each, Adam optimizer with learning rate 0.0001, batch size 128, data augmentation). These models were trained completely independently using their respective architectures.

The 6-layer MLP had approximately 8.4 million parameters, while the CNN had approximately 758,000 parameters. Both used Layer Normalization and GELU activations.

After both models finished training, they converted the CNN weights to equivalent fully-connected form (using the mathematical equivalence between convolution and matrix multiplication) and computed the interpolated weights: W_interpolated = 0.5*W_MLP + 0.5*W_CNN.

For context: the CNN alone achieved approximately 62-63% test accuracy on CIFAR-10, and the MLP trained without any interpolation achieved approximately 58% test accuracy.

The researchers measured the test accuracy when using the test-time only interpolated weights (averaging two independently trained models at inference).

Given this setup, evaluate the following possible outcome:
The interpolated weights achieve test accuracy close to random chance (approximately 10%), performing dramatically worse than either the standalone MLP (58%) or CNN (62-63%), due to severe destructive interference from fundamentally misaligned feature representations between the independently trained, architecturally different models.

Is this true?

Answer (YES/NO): NO